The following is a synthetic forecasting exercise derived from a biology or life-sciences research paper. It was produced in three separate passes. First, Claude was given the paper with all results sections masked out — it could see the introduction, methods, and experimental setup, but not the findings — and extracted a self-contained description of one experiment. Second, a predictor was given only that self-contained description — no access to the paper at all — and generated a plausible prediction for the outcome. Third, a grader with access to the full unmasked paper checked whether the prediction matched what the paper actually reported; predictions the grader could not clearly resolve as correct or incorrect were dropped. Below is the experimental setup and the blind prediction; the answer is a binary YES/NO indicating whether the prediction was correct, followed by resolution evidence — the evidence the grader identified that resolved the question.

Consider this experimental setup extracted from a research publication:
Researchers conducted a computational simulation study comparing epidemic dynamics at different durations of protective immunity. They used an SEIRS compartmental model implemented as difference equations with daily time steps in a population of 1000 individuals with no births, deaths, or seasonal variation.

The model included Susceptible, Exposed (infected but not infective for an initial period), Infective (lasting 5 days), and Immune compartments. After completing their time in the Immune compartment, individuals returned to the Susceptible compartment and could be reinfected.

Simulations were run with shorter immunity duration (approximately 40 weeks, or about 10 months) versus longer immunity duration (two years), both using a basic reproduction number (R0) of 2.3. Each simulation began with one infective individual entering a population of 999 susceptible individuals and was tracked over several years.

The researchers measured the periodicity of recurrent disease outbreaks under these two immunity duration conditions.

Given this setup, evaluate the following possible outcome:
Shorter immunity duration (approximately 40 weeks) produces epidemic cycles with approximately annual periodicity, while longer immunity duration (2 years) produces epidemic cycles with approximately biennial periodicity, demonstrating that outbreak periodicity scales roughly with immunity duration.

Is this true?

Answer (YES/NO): NO